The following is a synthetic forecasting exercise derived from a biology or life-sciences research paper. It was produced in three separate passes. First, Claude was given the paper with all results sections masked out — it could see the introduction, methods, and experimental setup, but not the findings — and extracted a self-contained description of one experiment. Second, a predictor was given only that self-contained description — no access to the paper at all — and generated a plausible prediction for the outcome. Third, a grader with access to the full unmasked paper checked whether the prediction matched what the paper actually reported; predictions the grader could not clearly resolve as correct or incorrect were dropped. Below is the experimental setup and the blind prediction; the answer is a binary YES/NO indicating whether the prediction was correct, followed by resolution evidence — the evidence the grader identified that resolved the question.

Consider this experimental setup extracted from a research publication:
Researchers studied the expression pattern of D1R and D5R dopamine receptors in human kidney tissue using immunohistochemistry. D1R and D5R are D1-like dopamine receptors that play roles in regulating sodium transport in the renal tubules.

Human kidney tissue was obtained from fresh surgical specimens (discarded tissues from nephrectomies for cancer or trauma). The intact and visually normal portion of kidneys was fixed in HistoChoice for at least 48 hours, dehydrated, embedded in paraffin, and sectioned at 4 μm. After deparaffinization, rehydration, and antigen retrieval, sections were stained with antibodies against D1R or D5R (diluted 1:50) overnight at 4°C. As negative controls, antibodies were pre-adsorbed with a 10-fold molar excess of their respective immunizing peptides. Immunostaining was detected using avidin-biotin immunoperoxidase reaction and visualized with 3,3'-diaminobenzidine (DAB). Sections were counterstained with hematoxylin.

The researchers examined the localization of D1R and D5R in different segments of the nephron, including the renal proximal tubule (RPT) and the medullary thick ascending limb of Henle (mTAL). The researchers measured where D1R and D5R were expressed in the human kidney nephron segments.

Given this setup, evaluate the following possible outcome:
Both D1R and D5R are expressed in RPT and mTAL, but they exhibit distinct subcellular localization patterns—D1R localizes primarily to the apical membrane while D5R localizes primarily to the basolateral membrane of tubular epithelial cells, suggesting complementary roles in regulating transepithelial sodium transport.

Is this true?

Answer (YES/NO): NO